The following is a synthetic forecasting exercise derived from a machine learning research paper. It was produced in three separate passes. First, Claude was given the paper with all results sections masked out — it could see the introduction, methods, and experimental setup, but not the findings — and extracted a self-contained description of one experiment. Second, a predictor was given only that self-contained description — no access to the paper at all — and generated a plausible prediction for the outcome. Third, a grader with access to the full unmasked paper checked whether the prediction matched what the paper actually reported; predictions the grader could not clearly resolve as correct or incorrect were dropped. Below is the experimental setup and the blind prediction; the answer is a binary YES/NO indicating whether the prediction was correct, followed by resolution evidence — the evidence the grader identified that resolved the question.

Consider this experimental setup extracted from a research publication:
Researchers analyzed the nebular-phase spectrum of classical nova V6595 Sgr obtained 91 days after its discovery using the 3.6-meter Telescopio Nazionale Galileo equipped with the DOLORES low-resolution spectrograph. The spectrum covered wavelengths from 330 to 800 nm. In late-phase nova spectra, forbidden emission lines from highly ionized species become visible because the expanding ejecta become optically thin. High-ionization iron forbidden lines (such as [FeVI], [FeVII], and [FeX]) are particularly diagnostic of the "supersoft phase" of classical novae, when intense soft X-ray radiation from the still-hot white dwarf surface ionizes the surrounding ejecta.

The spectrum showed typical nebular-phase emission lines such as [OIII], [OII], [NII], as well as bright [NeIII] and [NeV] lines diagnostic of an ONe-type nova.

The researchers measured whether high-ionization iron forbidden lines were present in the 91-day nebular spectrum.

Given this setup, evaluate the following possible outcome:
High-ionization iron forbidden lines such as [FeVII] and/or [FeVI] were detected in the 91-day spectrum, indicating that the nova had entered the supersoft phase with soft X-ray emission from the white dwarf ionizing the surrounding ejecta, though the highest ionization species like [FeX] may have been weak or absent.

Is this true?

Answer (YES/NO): YES